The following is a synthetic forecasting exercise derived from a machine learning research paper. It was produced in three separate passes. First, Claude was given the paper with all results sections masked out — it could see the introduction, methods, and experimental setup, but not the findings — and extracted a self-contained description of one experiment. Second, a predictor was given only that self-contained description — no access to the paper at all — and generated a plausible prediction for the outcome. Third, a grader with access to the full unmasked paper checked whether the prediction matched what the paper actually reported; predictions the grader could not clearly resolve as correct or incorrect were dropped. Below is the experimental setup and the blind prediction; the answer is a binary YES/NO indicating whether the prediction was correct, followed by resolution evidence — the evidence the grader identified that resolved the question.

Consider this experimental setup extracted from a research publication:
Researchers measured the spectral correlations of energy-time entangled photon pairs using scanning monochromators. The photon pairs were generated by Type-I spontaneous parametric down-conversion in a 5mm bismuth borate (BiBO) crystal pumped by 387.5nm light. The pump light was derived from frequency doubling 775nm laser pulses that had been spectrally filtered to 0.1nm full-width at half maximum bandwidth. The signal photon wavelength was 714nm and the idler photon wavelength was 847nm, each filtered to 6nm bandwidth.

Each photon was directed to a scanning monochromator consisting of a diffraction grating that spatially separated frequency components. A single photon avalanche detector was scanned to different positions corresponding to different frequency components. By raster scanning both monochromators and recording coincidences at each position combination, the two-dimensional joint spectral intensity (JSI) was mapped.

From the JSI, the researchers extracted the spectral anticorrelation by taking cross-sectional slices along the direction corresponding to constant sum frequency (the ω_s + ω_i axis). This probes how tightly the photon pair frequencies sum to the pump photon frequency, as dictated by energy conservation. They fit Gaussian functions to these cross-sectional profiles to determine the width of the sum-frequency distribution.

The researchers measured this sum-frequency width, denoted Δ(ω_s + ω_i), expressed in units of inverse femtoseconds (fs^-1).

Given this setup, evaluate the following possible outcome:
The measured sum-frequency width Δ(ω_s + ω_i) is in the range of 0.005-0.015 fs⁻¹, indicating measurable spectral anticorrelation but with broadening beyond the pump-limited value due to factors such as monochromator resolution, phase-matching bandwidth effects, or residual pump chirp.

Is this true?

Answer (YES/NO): NO